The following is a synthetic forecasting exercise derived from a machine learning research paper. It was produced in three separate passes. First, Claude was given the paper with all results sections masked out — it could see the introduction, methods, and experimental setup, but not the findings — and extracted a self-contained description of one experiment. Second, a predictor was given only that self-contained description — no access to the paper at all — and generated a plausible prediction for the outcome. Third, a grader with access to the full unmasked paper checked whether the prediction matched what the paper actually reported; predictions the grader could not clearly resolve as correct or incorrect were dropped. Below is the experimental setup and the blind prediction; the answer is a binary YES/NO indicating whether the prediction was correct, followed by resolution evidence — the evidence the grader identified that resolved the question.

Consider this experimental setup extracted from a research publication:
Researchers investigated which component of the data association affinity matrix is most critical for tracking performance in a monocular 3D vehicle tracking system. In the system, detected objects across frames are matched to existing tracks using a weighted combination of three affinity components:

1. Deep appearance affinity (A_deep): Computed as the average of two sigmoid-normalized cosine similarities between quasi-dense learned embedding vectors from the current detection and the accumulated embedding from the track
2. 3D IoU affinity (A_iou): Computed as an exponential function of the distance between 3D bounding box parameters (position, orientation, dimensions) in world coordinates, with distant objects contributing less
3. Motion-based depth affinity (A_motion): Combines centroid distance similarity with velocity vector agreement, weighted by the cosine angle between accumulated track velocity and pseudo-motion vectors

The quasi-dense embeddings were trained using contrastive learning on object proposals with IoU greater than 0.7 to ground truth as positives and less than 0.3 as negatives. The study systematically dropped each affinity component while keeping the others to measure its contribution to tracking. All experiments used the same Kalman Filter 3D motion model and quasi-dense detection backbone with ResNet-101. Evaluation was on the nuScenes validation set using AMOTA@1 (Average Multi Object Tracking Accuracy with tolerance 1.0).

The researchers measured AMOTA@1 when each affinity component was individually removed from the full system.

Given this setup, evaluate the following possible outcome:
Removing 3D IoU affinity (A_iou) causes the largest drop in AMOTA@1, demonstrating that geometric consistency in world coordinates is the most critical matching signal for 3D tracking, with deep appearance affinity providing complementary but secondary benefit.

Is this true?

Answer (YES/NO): NO